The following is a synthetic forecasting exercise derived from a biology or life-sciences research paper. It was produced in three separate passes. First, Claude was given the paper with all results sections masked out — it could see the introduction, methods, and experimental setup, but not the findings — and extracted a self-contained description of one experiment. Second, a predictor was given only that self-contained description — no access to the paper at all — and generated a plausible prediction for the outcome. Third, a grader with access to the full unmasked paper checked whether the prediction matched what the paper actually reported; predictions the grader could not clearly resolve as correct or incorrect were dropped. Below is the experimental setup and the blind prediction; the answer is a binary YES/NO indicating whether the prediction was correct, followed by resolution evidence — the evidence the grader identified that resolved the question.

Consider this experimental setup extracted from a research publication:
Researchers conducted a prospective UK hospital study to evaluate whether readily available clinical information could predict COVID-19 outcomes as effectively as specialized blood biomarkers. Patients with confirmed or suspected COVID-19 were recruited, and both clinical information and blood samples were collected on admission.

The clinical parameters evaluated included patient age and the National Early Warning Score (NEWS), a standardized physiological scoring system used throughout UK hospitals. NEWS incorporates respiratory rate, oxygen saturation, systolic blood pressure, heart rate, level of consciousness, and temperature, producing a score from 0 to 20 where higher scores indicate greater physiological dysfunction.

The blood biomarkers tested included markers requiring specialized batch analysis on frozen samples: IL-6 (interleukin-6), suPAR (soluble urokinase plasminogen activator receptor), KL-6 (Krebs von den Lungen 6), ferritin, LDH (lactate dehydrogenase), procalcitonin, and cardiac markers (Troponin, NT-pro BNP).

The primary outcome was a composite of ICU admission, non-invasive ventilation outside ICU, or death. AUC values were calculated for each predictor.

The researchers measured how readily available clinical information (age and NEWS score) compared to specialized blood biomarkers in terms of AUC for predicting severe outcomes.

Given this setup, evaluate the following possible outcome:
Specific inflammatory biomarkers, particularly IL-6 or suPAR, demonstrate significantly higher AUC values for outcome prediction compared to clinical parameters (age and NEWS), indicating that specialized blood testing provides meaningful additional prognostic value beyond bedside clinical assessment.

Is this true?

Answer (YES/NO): NO